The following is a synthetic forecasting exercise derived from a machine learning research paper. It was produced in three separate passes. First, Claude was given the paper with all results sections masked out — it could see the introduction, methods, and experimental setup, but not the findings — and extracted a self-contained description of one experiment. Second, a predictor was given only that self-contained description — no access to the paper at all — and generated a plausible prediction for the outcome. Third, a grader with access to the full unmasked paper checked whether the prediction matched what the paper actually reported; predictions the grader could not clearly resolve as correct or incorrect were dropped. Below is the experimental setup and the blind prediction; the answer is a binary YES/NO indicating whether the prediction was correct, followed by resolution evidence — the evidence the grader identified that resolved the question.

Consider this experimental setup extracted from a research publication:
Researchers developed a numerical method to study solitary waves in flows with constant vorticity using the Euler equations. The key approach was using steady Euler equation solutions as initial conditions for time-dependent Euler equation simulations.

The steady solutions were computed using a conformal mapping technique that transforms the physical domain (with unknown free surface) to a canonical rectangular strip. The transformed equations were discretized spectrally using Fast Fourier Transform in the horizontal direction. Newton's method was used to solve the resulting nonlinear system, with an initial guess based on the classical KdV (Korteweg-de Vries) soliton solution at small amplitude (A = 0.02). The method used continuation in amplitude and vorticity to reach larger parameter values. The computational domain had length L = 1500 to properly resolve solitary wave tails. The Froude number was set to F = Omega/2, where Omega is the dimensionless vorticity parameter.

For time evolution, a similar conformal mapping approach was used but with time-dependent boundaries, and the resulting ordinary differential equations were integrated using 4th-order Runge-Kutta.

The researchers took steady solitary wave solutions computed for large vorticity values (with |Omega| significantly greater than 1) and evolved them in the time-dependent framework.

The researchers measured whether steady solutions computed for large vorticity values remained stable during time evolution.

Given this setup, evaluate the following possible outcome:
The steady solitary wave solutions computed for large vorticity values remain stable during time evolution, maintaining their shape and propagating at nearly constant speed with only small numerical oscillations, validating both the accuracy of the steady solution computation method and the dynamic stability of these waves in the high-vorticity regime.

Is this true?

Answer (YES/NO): NO